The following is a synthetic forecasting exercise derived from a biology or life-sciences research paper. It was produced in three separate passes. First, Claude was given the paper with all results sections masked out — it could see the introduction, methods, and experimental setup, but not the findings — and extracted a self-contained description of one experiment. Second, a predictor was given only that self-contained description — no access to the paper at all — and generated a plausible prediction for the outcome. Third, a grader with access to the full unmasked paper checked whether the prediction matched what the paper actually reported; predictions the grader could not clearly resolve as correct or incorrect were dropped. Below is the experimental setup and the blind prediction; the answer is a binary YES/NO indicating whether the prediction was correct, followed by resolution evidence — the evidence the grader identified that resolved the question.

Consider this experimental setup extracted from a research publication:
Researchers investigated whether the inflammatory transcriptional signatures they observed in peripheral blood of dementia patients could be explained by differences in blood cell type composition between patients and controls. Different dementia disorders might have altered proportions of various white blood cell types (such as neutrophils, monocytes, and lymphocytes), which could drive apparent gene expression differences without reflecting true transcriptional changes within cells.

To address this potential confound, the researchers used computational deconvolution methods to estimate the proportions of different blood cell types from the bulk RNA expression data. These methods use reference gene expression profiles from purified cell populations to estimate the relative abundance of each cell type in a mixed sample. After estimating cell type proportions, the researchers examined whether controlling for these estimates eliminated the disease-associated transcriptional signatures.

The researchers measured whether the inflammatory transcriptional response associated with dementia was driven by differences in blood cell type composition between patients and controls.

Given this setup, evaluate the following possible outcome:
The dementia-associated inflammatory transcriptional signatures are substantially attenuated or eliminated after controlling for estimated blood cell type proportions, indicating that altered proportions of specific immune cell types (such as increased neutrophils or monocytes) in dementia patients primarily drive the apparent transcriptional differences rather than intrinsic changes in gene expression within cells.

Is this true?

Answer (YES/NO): NO